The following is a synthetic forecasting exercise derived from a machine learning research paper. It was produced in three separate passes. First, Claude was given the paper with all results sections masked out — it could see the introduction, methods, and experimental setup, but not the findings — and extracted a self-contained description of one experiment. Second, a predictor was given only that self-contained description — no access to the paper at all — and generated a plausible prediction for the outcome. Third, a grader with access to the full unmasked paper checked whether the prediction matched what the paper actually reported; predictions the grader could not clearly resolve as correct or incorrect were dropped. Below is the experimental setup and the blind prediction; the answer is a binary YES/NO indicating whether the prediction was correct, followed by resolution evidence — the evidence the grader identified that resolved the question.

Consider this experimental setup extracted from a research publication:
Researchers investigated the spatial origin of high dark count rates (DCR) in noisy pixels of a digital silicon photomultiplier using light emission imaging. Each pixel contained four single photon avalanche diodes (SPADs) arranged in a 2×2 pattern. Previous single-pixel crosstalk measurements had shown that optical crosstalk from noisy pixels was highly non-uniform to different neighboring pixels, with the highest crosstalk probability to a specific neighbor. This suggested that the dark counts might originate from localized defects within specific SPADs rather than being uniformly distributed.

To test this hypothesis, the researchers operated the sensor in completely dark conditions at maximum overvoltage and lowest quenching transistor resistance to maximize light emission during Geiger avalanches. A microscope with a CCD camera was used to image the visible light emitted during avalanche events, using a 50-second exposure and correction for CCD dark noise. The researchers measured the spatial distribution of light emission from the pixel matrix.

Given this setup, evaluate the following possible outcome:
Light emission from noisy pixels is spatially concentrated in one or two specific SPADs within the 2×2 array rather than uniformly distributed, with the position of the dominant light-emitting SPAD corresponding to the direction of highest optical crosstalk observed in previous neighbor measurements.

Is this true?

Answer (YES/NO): YES